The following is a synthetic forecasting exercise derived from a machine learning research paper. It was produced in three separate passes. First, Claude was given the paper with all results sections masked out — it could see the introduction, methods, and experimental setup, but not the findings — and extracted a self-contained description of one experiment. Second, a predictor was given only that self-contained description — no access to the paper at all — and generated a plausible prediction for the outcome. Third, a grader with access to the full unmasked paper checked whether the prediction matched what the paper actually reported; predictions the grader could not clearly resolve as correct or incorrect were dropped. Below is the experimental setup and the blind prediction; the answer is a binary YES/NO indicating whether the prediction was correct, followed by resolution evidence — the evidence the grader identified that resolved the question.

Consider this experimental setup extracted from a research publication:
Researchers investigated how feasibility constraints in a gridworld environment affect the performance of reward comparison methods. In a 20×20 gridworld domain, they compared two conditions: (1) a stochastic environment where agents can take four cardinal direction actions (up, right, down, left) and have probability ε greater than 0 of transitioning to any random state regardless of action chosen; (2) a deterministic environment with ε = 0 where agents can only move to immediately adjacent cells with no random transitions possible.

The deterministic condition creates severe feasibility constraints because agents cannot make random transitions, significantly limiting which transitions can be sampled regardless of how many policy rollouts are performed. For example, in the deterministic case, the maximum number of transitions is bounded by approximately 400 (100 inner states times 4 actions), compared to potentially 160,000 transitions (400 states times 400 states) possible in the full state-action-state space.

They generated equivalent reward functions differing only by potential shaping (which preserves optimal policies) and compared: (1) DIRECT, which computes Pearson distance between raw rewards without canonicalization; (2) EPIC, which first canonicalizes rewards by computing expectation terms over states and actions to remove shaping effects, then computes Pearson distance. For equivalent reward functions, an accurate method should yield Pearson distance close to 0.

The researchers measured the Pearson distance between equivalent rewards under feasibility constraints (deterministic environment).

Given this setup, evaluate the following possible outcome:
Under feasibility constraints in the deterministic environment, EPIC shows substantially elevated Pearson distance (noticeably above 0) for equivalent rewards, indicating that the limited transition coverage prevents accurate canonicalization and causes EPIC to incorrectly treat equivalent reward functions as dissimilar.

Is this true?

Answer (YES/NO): YES